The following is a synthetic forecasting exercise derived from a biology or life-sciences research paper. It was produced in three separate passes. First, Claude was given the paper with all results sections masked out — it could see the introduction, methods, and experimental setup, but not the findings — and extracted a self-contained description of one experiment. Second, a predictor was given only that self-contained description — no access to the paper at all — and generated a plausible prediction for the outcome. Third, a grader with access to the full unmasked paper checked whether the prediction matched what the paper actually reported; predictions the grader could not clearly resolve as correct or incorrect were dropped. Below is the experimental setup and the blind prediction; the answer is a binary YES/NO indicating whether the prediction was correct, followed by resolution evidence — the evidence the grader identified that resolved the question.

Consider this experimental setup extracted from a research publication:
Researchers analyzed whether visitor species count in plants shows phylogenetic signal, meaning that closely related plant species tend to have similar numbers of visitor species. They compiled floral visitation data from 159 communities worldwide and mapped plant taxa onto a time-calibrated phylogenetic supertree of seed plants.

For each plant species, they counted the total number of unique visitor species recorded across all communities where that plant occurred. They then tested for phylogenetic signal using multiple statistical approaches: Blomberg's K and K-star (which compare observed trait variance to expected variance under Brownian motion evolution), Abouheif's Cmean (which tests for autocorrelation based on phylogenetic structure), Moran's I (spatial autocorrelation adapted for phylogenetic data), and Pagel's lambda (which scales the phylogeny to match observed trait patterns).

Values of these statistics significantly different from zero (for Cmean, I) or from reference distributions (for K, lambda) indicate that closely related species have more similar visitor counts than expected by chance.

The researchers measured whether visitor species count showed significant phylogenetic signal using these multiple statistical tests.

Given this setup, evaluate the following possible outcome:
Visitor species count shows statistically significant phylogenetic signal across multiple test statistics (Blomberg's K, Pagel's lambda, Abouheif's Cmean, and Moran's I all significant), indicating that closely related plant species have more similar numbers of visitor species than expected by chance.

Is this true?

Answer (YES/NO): NO